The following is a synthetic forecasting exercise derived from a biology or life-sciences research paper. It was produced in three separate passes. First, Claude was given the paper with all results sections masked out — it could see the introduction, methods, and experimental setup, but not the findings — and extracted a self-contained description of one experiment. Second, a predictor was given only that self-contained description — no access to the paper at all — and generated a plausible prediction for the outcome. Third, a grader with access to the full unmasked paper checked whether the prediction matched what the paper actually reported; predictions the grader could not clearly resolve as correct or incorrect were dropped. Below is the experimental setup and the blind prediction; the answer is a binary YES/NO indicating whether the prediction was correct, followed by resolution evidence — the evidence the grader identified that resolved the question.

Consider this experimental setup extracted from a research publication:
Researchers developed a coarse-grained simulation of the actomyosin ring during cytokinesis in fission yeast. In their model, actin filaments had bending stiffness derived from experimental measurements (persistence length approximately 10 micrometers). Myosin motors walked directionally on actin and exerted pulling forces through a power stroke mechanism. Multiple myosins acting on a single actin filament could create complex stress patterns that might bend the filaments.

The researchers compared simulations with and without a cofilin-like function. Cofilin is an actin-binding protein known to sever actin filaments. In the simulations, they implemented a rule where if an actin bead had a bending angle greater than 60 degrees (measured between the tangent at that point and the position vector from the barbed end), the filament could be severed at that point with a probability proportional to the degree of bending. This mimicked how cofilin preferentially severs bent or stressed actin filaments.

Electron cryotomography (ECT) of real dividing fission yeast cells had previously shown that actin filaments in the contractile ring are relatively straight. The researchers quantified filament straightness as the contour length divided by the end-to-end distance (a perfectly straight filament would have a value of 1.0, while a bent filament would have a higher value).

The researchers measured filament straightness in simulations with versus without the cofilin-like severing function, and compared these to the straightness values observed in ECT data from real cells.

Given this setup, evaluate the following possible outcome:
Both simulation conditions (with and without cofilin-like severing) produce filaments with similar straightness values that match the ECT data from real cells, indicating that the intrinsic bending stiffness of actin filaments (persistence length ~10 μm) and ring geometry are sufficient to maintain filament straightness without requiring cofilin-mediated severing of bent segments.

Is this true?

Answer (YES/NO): NO